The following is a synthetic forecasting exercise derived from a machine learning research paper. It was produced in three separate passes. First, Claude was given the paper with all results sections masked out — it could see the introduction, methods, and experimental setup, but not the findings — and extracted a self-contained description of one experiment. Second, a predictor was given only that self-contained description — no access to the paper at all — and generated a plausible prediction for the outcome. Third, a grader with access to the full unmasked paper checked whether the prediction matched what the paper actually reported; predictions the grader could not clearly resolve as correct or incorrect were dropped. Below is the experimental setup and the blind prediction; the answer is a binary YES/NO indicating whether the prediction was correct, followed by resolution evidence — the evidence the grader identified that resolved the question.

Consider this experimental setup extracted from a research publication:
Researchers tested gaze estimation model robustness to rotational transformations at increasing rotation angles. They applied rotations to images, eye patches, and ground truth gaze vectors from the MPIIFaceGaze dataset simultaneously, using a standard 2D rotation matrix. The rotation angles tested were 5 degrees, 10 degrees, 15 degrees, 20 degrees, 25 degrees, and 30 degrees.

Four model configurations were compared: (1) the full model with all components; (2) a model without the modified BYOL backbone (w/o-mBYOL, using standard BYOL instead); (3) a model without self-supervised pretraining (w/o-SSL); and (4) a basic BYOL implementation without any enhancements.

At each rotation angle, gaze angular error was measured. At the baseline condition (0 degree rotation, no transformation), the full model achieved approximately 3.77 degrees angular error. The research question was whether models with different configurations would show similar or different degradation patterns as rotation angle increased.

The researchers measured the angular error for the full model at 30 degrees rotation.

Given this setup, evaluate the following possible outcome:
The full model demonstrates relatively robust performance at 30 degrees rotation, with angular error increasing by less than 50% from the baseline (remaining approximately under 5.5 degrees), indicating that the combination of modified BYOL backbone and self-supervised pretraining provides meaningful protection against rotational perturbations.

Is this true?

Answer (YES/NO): NO